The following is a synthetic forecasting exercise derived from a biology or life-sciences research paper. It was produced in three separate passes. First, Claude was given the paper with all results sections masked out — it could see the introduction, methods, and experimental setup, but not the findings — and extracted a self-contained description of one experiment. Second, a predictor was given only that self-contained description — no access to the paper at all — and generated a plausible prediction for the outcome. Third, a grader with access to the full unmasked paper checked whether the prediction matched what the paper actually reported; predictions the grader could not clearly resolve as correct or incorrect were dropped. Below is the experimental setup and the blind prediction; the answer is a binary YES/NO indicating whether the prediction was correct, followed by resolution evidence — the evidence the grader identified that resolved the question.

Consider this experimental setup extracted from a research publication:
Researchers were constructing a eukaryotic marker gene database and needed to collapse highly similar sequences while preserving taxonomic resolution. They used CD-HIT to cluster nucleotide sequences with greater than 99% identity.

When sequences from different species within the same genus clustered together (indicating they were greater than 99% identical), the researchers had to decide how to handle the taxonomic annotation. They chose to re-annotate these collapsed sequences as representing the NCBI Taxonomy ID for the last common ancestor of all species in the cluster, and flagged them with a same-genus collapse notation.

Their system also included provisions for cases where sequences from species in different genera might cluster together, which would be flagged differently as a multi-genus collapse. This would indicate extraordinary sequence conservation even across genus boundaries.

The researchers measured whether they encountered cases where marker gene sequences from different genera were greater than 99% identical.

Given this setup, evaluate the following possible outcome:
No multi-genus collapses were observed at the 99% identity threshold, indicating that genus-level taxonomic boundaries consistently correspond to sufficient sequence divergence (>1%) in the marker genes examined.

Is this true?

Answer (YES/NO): NO